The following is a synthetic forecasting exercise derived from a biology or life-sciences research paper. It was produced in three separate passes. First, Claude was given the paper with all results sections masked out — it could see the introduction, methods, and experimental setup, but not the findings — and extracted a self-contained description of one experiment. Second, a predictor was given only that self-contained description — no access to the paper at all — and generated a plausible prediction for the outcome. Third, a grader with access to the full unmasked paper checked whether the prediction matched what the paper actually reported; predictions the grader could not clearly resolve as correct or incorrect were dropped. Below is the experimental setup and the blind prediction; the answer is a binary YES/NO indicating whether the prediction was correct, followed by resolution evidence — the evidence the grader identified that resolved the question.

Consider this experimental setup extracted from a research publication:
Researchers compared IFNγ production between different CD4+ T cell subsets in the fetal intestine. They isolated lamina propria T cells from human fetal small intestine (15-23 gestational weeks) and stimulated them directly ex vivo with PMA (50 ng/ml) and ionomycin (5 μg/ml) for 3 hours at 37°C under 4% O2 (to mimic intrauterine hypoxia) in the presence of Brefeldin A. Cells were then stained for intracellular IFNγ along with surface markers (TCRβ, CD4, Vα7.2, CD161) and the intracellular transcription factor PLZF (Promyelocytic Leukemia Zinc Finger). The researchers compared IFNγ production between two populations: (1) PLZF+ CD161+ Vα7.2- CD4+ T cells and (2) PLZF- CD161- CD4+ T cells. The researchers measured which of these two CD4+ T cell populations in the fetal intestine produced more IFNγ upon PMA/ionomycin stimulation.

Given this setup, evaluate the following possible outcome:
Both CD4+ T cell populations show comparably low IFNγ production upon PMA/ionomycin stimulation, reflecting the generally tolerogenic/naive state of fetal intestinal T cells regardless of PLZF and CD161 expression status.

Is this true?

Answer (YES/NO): NO